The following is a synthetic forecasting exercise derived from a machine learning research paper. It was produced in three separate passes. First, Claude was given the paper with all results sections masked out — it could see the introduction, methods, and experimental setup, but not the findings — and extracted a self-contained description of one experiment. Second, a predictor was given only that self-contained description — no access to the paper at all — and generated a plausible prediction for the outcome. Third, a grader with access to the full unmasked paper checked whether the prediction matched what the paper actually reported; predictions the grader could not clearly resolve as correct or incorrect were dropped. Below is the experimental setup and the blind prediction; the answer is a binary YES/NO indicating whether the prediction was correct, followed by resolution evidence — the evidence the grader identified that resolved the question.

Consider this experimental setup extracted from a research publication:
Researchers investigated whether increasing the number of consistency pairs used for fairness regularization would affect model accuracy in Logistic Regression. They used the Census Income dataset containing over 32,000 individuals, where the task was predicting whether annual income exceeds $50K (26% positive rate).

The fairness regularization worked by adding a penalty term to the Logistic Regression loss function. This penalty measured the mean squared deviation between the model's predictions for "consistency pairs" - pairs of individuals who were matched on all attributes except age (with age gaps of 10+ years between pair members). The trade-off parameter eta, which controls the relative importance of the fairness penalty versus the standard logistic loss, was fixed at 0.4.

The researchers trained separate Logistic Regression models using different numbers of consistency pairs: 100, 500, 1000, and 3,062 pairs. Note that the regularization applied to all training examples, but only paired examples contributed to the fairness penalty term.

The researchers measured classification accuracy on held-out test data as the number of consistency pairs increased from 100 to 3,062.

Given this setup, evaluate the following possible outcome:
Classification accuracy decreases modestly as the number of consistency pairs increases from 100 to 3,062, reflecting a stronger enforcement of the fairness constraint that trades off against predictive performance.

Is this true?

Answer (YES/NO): NO